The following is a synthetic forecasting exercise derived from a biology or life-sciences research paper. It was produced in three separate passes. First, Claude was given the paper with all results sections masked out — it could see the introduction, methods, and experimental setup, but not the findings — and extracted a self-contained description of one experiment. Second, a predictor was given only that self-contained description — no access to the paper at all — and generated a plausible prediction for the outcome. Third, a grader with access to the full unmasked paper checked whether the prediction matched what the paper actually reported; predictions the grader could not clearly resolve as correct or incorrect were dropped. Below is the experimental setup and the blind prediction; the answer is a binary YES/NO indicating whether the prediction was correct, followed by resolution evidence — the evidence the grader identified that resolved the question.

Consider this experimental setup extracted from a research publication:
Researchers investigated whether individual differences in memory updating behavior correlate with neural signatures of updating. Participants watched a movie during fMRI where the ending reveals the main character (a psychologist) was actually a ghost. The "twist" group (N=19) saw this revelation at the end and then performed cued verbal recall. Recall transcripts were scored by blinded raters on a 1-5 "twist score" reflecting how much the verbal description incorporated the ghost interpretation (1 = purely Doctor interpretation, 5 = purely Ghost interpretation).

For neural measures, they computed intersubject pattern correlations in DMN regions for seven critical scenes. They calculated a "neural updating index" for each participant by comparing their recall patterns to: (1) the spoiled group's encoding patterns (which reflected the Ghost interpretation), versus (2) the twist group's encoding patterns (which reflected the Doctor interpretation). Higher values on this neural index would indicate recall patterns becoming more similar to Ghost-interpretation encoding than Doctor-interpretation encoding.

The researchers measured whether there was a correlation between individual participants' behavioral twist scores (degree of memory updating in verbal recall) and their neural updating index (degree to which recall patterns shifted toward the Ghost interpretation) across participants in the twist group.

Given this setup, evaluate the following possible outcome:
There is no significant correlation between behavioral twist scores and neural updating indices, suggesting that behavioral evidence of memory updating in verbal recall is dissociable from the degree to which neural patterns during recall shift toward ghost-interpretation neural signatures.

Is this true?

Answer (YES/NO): NO